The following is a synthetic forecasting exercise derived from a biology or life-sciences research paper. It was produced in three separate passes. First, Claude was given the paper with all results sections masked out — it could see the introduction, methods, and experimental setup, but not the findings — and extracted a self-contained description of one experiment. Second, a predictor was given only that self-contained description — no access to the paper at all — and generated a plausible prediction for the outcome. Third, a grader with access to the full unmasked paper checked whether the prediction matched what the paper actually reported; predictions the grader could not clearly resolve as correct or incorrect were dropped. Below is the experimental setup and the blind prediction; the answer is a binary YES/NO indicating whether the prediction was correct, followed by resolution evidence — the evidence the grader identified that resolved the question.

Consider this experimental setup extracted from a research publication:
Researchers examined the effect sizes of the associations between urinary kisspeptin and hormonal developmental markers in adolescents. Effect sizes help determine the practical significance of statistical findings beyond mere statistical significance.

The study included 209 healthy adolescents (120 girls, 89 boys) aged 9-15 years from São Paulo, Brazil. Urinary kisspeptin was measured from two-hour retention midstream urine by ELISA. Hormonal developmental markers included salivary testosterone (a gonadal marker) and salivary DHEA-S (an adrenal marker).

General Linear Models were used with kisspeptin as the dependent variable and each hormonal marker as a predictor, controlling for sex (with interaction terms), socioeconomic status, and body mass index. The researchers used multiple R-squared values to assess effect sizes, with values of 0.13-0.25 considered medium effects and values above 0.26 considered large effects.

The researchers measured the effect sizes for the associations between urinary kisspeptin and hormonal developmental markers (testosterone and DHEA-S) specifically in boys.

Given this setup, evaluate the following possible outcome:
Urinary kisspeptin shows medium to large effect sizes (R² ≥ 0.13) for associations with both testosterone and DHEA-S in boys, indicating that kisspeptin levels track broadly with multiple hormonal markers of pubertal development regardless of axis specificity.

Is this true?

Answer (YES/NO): NO